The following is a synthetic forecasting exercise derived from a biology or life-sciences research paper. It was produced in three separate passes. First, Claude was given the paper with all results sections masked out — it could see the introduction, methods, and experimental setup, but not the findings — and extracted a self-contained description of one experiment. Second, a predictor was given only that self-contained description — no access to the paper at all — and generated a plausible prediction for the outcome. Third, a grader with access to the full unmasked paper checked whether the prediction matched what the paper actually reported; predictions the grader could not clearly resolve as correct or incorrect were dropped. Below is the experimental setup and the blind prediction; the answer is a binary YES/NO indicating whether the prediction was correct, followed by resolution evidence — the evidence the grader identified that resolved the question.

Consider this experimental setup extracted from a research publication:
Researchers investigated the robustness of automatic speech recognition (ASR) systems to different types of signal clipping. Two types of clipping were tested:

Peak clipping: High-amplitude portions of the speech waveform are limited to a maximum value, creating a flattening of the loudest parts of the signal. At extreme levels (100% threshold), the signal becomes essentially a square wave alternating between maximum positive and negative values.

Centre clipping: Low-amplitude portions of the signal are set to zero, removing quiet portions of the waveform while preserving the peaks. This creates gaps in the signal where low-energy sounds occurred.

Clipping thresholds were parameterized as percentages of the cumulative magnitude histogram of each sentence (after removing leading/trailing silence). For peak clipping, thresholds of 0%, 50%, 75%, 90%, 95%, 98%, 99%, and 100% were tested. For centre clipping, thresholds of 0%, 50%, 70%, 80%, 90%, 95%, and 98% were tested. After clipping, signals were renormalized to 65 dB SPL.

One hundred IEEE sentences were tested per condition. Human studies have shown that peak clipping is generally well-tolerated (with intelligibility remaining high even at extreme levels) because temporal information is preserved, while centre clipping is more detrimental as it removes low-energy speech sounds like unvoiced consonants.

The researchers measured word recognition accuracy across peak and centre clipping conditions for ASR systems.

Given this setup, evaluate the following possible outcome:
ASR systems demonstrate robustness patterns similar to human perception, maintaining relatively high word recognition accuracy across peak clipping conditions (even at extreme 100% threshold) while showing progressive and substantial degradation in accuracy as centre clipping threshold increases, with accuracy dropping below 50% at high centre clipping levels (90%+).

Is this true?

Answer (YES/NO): NO